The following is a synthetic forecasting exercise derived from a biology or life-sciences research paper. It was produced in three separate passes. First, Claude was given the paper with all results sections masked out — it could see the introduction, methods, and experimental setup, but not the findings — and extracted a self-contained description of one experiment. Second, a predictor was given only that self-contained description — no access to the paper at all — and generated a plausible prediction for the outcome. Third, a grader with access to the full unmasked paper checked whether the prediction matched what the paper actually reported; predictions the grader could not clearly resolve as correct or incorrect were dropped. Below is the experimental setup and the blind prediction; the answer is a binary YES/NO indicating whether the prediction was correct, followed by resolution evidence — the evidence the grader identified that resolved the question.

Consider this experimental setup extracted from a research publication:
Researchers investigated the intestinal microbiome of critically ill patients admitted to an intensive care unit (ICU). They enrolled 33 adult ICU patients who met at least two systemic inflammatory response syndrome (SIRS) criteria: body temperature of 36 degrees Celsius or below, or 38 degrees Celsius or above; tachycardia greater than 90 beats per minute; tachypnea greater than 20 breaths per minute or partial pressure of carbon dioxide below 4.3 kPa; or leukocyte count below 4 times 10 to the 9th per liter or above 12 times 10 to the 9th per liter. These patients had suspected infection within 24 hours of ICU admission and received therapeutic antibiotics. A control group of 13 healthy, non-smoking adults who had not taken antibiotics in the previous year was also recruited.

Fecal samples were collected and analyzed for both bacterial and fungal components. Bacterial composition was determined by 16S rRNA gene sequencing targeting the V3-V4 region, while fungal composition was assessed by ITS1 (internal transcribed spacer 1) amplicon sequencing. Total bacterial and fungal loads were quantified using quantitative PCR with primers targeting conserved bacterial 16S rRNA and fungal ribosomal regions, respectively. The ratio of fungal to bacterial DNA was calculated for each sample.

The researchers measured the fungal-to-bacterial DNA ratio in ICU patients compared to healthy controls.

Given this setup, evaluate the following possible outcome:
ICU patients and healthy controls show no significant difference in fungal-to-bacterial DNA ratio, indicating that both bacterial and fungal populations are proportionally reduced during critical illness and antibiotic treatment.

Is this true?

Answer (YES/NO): NO